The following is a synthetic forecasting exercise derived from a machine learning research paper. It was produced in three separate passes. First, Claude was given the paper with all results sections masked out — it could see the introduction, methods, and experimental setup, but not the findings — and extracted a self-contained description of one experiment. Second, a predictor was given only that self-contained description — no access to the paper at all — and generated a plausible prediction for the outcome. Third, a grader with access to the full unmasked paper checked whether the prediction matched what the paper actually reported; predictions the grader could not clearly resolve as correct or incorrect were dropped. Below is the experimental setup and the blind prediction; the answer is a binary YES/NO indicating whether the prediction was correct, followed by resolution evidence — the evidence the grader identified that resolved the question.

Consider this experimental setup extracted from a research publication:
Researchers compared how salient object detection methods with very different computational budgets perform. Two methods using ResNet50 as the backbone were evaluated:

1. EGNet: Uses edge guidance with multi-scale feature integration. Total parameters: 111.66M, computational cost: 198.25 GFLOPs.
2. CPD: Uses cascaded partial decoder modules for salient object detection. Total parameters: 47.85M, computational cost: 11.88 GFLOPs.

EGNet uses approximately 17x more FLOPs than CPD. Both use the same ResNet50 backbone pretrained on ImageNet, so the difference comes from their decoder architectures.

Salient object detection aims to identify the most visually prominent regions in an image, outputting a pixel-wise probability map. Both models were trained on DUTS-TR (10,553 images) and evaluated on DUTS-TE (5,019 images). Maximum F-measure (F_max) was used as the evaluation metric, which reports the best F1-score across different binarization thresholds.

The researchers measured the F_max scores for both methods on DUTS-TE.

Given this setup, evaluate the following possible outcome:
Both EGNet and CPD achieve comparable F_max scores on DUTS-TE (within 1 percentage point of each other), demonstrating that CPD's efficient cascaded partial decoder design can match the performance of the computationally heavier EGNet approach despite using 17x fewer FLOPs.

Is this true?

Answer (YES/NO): NO